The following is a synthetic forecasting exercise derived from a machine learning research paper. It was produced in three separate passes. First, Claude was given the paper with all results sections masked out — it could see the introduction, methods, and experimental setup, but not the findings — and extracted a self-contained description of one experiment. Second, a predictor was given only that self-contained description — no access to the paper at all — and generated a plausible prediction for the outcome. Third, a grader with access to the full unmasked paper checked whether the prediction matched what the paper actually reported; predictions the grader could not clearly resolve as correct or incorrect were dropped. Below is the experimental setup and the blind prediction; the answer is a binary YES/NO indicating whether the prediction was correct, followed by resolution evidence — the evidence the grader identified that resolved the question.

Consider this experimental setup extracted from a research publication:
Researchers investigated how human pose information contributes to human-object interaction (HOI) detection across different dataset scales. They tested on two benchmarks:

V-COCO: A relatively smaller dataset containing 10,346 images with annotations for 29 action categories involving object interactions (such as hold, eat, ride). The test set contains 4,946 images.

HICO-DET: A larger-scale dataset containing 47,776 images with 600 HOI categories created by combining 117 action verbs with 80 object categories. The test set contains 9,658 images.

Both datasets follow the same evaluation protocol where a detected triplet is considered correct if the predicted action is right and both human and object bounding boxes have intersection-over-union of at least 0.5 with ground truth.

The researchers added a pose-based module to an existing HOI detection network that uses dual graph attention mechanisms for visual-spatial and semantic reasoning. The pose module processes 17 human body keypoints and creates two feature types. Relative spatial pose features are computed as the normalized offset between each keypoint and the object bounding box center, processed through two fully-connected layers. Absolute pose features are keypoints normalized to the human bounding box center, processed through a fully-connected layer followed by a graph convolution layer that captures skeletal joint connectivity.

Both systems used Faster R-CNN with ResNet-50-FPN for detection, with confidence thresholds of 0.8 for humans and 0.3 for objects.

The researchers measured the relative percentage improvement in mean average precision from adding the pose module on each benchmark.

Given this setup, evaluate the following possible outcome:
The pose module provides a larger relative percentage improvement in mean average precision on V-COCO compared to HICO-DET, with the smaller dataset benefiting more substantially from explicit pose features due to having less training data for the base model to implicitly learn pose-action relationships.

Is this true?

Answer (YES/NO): NO